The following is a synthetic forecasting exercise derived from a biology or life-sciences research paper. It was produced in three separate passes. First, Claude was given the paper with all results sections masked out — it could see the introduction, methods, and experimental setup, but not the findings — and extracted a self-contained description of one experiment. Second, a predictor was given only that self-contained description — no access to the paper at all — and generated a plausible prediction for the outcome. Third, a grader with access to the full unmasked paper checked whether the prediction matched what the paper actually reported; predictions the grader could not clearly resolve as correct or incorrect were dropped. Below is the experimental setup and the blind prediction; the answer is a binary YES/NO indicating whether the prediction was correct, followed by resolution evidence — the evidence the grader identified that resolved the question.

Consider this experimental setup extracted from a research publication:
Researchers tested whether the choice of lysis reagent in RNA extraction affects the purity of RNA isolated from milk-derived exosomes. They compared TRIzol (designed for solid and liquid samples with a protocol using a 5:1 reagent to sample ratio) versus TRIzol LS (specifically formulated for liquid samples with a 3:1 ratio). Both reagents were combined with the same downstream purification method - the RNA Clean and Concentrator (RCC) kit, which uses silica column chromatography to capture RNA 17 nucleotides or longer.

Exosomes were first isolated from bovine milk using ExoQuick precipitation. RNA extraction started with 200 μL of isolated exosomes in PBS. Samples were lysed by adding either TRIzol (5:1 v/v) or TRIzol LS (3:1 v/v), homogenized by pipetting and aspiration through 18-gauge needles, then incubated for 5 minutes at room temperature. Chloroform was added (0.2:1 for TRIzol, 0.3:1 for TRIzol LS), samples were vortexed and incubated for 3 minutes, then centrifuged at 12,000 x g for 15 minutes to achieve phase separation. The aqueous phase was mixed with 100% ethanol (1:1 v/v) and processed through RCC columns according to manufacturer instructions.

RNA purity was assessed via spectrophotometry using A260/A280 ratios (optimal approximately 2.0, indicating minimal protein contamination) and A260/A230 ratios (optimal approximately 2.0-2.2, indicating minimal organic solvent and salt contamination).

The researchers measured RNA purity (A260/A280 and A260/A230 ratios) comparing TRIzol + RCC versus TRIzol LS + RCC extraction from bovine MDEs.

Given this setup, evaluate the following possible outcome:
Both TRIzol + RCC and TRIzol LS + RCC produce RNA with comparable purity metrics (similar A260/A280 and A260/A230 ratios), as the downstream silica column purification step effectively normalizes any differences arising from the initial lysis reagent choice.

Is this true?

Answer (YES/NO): YES